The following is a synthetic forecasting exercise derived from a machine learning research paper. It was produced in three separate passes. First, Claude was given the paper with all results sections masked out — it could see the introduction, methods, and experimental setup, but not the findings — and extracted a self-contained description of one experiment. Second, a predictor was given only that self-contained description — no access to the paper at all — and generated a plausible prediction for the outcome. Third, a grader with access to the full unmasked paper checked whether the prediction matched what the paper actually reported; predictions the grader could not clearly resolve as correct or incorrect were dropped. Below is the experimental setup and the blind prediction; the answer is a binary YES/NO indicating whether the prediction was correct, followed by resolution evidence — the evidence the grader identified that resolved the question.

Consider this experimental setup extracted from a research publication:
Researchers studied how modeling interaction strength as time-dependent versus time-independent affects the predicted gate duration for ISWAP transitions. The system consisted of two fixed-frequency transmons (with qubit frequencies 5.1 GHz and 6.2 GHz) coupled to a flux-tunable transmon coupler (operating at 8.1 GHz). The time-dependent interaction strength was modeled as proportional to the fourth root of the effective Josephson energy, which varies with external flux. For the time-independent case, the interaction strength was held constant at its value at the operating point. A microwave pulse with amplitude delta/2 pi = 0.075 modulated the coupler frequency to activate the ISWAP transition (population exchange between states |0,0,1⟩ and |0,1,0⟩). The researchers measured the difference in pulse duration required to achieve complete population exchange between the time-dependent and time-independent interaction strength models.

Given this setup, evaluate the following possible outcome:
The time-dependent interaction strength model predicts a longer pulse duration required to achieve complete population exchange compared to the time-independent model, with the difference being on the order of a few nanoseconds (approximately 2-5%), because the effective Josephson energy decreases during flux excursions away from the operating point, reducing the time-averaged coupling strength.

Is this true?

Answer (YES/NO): NO